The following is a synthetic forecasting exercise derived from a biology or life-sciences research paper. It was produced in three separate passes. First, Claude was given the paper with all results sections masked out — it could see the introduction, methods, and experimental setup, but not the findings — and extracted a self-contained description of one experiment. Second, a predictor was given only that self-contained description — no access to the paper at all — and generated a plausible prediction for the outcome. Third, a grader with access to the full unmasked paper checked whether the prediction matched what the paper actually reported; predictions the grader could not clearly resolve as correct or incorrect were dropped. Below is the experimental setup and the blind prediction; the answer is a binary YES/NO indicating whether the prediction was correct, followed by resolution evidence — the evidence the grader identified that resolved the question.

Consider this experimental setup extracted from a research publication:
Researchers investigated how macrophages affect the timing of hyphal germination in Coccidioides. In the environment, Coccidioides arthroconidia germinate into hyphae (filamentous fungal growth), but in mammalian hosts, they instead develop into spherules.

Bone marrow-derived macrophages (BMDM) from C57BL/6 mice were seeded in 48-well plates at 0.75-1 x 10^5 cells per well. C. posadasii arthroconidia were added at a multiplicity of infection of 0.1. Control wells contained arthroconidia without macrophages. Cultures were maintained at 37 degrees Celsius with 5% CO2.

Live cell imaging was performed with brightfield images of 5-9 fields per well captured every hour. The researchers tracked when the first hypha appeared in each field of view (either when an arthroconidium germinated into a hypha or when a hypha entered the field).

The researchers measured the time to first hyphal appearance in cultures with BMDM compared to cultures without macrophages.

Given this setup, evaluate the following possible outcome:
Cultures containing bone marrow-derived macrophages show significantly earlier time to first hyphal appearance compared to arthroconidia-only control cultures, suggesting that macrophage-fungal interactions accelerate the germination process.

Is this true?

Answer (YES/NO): NO